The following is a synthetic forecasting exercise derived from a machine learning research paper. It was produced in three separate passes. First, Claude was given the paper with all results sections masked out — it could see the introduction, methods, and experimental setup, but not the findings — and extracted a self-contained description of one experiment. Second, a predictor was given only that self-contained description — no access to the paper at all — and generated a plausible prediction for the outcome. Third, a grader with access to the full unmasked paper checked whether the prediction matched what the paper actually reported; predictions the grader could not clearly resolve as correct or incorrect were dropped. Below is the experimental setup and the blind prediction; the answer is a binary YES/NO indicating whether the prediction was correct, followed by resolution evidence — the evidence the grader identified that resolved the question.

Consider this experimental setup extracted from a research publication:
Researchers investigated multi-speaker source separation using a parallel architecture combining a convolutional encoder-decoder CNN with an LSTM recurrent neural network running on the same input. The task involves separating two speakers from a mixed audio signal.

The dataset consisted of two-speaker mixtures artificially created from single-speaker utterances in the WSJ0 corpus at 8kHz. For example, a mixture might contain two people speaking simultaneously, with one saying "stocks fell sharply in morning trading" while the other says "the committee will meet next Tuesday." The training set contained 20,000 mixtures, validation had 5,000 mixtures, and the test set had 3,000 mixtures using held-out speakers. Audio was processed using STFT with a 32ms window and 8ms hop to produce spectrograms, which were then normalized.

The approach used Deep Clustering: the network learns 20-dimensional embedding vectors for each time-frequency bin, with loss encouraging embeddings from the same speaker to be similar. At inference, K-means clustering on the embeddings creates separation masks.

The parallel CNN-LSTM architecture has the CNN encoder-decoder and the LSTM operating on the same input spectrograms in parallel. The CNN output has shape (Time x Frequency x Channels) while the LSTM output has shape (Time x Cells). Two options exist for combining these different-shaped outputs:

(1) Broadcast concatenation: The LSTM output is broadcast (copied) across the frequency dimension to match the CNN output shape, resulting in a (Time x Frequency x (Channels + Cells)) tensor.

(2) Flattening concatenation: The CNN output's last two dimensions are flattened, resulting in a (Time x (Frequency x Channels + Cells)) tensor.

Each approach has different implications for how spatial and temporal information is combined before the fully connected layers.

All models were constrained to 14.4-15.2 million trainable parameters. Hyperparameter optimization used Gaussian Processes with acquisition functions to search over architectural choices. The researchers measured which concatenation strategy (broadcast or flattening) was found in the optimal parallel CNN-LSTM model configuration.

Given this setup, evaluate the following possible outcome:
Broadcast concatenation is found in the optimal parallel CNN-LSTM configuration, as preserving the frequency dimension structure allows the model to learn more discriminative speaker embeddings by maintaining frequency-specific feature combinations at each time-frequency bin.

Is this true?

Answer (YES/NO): YES